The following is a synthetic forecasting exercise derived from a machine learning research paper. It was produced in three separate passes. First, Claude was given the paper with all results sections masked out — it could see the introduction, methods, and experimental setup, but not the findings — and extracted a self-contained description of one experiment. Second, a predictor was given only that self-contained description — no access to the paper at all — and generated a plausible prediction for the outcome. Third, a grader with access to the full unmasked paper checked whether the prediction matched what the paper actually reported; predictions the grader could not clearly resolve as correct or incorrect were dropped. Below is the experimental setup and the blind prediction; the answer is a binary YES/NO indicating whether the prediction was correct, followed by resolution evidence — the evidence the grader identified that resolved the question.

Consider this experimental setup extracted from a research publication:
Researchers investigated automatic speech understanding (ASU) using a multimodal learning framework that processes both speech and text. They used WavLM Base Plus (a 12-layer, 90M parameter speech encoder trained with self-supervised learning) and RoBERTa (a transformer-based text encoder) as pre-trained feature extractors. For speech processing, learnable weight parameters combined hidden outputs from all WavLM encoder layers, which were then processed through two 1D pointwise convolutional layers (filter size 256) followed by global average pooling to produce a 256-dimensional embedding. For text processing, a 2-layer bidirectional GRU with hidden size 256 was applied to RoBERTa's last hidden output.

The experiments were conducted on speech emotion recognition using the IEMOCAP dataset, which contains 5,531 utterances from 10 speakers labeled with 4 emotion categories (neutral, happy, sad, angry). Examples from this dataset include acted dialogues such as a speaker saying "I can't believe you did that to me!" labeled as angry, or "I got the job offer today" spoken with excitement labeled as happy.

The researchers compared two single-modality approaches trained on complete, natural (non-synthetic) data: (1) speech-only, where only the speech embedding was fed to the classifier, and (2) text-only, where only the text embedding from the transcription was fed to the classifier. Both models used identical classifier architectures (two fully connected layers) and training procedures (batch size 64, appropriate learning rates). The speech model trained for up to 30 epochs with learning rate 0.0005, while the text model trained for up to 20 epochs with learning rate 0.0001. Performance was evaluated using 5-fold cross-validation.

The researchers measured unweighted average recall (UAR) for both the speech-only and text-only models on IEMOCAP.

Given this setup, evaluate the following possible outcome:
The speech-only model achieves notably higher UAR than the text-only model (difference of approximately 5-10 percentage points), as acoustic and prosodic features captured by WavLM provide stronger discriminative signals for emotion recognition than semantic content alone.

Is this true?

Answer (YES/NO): YES